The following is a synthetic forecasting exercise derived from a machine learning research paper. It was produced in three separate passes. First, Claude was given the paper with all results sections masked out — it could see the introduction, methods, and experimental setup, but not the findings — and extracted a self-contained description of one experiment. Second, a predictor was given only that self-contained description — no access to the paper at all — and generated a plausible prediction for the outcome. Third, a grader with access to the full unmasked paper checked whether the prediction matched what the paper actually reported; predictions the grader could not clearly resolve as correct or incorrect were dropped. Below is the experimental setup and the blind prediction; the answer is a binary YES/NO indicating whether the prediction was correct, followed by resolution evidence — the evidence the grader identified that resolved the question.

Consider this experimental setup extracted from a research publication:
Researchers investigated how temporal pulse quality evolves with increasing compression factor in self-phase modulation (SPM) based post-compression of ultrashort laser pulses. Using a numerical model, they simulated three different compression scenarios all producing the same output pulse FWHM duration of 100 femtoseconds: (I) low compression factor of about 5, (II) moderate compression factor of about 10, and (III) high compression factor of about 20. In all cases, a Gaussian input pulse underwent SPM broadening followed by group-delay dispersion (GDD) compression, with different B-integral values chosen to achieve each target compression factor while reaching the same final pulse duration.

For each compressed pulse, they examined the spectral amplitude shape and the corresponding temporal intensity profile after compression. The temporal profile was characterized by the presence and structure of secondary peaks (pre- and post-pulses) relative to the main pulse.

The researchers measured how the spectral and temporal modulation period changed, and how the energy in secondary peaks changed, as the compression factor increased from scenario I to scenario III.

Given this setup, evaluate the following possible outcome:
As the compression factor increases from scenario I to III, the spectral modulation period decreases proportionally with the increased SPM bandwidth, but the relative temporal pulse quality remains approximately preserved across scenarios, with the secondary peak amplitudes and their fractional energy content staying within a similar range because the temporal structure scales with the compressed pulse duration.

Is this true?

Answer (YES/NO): NO